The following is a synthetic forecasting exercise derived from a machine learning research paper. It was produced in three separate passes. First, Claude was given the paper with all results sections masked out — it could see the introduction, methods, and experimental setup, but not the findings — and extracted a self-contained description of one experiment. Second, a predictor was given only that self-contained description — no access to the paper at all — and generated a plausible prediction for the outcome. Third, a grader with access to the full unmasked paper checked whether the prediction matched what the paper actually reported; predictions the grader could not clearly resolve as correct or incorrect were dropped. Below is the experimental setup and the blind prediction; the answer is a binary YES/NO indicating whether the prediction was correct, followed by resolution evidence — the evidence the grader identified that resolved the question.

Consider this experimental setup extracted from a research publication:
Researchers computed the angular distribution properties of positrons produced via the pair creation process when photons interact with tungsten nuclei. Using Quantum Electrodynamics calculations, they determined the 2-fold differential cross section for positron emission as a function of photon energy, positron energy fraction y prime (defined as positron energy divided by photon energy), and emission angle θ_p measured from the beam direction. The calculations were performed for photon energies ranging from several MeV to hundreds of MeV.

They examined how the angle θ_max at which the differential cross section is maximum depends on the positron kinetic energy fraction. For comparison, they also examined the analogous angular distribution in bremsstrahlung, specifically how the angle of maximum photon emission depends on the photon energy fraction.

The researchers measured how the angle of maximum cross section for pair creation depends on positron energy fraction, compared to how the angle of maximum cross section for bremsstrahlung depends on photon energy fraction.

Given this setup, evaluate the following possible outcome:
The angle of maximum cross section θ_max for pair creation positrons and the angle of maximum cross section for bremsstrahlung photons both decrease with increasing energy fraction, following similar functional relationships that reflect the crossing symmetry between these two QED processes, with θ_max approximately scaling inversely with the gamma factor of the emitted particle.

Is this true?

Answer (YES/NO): NO